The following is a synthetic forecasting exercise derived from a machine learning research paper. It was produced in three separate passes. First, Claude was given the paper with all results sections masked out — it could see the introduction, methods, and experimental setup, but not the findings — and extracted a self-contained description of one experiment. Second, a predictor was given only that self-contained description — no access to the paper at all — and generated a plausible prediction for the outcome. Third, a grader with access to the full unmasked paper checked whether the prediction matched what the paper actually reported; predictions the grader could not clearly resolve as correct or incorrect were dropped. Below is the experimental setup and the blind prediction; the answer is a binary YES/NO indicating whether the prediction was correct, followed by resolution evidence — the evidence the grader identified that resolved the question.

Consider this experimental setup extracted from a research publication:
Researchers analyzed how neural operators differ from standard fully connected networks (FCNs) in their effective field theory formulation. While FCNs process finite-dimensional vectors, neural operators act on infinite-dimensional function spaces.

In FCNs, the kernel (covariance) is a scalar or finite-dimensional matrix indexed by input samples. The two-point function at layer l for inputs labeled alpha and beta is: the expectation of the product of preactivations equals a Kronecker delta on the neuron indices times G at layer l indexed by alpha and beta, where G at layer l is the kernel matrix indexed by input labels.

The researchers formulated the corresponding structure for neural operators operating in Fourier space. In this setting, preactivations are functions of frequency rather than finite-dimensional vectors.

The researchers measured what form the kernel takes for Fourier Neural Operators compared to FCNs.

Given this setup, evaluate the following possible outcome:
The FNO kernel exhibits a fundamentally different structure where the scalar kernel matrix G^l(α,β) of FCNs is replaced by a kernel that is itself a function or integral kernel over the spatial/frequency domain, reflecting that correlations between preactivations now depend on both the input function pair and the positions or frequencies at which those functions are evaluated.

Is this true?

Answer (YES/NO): YES